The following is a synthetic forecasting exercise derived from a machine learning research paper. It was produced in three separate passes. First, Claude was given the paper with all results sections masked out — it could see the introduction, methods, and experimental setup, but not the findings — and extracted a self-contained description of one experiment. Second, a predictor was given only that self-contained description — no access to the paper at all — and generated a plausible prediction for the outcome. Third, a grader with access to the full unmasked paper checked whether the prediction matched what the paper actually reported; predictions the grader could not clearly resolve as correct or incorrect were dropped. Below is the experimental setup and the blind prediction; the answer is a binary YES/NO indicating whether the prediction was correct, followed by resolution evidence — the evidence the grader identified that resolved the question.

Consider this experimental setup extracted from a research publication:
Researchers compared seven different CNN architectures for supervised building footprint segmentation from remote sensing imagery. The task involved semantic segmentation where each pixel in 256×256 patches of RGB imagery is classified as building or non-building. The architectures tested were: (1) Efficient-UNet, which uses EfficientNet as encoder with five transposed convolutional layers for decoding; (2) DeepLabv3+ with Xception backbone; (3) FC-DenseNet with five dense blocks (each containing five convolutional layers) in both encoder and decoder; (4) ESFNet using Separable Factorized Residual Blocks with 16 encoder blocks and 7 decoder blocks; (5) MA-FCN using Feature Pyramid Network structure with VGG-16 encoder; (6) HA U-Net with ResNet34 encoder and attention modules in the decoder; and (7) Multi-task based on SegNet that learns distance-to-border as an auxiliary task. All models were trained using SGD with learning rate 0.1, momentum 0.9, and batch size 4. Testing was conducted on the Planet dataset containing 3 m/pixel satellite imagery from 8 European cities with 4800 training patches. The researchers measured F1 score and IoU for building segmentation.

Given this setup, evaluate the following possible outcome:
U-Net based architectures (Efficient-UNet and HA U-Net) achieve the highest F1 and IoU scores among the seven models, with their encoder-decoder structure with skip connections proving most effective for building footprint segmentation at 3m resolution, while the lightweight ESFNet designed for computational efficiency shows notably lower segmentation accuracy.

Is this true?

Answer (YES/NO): NO